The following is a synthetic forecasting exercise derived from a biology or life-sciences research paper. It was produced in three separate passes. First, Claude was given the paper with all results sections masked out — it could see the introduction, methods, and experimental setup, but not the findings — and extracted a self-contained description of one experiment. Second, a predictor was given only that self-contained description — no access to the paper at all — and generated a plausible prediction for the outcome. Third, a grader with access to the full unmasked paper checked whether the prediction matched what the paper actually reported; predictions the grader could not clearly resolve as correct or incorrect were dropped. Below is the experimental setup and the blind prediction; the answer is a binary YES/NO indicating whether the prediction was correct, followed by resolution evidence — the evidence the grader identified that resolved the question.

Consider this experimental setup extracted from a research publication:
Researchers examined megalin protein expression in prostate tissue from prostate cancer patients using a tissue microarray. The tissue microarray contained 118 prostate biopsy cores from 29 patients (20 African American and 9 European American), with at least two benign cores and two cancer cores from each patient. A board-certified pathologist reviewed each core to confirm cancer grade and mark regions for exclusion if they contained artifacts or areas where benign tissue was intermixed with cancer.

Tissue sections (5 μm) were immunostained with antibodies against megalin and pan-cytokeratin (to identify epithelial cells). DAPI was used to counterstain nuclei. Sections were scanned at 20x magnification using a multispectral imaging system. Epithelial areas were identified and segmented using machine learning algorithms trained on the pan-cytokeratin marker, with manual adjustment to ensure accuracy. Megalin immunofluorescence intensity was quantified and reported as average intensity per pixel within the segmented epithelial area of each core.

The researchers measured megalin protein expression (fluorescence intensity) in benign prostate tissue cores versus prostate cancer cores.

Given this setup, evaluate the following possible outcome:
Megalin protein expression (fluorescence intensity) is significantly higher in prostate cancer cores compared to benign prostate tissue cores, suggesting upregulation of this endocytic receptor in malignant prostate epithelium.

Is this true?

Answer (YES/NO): NO